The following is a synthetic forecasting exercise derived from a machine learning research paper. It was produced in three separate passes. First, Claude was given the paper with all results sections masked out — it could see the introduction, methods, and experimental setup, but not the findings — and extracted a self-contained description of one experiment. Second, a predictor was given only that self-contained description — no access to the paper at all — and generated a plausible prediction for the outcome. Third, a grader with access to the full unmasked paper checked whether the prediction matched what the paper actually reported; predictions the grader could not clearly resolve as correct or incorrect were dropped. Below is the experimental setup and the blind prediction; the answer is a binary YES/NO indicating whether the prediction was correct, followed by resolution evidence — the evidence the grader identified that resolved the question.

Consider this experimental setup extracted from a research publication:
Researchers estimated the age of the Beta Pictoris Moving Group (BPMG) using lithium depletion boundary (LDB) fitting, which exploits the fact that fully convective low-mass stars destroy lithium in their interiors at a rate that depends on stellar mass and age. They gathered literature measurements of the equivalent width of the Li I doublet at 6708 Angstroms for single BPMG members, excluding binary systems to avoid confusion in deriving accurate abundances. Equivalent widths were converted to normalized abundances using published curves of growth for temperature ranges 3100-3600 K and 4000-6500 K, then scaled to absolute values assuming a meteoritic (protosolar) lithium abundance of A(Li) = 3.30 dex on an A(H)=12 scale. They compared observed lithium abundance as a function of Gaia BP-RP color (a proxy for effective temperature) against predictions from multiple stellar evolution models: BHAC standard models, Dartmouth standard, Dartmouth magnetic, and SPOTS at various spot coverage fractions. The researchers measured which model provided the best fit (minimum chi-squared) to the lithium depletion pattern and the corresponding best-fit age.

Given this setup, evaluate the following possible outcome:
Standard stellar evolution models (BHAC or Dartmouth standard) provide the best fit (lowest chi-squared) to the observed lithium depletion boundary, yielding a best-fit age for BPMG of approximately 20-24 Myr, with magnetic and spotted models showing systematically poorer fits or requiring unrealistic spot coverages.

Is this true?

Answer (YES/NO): NO